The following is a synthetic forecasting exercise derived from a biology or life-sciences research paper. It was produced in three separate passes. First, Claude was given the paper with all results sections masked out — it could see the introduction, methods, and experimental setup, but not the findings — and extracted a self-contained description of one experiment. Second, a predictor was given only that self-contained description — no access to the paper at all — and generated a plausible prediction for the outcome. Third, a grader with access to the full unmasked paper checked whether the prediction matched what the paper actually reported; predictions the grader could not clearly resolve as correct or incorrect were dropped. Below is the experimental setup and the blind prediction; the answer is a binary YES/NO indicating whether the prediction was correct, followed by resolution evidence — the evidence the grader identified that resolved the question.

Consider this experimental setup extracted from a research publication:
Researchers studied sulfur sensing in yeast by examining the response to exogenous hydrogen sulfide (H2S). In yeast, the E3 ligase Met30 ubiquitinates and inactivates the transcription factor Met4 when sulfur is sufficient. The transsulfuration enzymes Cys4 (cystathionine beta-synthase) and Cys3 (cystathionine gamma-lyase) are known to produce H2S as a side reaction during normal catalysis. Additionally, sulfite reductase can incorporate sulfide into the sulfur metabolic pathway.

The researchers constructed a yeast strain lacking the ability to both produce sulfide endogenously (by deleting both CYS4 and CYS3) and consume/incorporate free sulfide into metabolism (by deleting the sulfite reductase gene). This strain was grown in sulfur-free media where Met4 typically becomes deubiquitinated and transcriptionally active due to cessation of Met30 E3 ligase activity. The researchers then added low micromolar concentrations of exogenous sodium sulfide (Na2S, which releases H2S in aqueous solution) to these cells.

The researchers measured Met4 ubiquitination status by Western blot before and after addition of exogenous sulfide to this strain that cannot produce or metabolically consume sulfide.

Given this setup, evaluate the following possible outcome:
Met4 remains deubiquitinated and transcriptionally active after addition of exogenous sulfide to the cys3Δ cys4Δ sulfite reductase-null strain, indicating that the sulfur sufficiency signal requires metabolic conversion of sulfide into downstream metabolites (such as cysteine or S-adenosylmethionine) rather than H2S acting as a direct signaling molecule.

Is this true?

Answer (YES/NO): NO